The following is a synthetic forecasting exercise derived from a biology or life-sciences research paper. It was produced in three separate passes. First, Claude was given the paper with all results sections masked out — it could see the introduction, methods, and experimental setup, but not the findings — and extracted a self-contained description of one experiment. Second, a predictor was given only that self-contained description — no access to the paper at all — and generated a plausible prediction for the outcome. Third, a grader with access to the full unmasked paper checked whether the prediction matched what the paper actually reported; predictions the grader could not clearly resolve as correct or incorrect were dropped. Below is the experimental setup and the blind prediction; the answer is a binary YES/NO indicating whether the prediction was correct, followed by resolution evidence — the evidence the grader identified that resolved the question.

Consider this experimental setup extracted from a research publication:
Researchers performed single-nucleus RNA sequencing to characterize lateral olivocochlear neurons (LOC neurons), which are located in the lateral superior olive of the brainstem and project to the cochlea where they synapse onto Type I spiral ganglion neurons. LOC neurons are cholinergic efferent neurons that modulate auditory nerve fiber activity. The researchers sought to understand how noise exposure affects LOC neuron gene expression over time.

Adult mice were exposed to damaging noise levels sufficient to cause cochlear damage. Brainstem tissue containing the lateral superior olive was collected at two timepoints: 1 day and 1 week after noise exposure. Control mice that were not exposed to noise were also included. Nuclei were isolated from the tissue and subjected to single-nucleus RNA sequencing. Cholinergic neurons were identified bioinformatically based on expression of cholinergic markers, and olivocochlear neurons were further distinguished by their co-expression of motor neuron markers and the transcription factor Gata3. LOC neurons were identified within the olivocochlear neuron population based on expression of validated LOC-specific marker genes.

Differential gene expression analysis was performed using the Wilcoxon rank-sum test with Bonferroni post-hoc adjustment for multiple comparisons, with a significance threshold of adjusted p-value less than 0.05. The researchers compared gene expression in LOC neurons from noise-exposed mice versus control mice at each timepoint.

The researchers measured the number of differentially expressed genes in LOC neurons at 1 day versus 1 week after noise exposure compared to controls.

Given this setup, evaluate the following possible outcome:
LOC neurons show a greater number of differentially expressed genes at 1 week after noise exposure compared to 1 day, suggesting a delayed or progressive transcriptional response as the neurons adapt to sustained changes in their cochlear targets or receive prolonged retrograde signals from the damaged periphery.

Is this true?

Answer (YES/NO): NO